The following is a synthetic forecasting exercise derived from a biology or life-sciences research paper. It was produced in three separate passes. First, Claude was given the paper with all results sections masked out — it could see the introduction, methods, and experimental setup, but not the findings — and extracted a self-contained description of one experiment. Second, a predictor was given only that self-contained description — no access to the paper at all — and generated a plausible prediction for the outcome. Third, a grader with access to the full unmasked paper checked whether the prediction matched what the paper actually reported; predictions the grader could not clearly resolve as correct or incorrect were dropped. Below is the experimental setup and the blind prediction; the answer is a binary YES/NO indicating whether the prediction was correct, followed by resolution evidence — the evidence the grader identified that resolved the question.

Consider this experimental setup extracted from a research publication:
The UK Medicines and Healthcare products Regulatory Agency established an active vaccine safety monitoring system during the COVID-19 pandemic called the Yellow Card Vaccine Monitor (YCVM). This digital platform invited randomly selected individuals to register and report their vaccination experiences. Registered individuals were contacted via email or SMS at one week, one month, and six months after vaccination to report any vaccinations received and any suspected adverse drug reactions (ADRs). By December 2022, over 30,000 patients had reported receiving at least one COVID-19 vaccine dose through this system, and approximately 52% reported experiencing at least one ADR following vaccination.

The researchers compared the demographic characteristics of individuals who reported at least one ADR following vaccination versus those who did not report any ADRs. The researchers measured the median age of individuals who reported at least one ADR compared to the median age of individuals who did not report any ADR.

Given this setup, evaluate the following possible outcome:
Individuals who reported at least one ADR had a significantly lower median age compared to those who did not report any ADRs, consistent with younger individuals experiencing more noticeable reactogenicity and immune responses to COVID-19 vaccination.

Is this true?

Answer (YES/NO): YES